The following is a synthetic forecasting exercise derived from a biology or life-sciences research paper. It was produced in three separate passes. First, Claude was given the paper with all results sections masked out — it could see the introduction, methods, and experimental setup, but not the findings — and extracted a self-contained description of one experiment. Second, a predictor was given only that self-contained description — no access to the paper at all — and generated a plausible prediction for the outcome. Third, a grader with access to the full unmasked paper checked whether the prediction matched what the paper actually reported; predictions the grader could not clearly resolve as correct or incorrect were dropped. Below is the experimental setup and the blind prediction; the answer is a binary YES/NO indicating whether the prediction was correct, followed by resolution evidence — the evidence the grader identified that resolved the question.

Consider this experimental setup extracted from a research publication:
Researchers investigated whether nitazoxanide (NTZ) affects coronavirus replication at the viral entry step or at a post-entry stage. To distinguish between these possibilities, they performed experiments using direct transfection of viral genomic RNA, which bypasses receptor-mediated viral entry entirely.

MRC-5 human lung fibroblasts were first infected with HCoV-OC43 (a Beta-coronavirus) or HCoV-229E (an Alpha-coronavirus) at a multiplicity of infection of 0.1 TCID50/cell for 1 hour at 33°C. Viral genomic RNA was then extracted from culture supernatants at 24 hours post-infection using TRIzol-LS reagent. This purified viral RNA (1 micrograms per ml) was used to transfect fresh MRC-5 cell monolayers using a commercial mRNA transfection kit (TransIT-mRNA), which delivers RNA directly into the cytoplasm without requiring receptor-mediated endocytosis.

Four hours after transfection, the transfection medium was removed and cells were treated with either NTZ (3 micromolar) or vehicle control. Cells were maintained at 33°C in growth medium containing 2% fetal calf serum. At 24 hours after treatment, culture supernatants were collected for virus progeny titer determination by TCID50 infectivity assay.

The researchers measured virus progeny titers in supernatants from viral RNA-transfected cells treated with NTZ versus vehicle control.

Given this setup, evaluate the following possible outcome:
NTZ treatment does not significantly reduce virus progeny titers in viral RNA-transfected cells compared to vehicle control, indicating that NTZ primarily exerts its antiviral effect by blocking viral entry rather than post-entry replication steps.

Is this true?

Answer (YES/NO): NO